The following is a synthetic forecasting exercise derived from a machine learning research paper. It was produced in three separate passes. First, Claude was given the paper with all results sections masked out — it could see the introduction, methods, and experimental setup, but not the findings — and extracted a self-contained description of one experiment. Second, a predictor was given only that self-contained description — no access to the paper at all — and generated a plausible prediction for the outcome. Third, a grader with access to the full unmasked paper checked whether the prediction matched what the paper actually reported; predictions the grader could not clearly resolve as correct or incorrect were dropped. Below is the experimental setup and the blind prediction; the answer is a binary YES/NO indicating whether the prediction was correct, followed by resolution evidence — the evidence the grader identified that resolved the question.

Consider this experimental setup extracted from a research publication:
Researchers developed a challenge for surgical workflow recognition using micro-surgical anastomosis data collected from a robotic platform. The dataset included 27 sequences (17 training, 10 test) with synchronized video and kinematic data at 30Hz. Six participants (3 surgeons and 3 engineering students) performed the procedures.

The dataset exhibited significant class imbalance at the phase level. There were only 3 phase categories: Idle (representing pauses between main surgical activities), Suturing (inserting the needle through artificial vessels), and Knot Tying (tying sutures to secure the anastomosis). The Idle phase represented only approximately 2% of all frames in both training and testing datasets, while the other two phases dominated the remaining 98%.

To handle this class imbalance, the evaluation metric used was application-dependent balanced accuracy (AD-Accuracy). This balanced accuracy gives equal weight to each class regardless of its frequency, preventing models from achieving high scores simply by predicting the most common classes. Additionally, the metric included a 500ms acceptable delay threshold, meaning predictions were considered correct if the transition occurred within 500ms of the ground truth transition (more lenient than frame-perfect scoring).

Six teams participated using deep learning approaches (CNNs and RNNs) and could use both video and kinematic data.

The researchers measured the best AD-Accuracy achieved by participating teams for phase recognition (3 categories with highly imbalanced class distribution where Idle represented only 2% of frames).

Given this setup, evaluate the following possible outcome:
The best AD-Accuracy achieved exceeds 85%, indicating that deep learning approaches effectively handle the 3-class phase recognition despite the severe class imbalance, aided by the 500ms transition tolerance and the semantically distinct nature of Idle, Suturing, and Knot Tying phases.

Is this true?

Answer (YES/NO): YES